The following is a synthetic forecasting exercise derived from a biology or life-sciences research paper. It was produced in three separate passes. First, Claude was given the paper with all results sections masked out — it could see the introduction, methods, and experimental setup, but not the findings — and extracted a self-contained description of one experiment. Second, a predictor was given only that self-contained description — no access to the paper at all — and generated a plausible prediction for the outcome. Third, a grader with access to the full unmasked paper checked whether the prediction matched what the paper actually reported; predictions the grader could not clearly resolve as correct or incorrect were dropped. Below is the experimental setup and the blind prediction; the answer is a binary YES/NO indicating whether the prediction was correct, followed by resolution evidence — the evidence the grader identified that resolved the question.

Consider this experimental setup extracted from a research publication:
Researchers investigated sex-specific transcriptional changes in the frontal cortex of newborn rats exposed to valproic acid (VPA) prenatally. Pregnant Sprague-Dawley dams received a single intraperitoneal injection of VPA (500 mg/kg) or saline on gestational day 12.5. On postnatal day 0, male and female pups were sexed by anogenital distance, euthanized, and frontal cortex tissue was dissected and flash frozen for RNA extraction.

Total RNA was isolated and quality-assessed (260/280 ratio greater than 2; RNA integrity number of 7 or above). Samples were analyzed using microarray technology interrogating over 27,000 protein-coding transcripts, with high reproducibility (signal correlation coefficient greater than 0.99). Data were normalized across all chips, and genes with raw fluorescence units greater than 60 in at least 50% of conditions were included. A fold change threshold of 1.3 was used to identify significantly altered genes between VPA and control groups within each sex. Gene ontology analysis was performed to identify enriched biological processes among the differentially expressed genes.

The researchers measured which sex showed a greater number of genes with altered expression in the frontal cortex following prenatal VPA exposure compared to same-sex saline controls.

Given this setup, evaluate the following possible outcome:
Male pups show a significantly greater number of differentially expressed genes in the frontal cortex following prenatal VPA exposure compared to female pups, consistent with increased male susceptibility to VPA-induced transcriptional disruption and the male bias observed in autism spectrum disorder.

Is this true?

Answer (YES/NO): NO